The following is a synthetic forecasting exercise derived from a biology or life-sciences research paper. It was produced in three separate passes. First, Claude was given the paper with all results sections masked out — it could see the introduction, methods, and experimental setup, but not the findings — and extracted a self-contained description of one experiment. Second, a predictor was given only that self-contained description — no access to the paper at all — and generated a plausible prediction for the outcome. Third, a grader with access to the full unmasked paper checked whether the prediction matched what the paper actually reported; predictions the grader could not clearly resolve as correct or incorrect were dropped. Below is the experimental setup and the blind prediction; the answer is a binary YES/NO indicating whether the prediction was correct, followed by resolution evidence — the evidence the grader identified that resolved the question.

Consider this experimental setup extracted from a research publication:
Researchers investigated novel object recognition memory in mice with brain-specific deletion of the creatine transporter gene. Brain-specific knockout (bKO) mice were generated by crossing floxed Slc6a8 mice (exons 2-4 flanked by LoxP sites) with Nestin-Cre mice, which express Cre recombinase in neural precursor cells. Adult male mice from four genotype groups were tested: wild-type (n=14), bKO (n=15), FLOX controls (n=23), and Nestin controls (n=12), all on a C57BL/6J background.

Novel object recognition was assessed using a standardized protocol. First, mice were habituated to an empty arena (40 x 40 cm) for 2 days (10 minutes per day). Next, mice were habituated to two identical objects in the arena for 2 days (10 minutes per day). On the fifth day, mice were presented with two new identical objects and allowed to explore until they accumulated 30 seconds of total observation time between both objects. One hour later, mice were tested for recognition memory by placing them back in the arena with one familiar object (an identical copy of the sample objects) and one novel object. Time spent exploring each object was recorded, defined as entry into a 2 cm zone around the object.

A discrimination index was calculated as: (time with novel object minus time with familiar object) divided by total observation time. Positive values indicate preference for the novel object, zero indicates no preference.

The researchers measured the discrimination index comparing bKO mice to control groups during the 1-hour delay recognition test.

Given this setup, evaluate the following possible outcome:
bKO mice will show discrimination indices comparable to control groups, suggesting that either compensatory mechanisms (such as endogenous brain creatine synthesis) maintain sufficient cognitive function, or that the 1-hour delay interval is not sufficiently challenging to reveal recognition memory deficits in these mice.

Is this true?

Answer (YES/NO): NO